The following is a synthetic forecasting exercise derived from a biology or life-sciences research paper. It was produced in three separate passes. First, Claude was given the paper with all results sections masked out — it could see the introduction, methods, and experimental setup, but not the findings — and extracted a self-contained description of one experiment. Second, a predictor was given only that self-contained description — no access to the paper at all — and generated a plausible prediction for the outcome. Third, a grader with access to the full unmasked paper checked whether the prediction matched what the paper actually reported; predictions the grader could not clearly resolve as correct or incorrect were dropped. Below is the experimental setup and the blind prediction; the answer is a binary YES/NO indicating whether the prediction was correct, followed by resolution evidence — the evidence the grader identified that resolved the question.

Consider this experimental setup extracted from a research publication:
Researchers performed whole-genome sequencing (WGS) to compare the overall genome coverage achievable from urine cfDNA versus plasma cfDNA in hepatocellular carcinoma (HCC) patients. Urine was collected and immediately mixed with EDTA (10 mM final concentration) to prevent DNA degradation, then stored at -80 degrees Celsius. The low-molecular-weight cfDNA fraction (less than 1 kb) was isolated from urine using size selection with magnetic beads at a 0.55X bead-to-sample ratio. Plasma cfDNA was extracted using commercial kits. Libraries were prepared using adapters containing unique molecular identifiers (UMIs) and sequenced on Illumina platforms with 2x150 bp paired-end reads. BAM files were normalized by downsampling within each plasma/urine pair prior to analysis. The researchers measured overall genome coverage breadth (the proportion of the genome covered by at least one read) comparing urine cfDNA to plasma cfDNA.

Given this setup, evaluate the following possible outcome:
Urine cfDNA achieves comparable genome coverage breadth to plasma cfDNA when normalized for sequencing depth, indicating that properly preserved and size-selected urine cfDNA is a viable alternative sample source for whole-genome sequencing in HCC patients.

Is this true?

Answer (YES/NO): YES